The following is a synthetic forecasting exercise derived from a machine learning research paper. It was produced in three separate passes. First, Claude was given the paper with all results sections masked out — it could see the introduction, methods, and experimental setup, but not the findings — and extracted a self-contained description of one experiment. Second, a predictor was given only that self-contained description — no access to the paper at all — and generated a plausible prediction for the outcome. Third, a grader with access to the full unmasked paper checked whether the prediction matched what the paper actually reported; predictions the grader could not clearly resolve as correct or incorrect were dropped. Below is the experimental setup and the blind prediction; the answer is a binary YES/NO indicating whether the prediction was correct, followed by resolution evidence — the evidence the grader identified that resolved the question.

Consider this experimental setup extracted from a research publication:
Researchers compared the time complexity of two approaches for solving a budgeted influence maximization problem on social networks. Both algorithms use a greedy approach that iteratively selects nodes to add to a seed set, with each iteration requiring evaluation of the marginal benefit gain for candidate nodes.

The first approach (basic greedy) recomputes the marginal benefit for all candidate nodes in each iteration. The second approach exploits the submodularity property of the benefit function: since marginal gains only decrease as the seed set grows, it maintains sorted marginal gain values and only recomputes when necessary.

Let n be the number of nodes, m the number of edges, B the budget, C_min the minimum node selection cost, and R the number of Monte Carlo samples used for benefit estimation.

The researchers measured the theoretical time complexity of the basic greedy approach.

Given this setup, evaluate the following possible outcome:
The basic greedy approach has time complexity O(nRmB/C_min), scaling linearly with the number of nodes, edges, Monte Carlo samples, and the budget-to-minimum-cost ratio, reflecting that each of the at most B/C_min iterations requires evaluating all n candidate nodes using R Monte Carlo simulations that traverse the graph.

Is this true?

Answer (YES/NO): NO